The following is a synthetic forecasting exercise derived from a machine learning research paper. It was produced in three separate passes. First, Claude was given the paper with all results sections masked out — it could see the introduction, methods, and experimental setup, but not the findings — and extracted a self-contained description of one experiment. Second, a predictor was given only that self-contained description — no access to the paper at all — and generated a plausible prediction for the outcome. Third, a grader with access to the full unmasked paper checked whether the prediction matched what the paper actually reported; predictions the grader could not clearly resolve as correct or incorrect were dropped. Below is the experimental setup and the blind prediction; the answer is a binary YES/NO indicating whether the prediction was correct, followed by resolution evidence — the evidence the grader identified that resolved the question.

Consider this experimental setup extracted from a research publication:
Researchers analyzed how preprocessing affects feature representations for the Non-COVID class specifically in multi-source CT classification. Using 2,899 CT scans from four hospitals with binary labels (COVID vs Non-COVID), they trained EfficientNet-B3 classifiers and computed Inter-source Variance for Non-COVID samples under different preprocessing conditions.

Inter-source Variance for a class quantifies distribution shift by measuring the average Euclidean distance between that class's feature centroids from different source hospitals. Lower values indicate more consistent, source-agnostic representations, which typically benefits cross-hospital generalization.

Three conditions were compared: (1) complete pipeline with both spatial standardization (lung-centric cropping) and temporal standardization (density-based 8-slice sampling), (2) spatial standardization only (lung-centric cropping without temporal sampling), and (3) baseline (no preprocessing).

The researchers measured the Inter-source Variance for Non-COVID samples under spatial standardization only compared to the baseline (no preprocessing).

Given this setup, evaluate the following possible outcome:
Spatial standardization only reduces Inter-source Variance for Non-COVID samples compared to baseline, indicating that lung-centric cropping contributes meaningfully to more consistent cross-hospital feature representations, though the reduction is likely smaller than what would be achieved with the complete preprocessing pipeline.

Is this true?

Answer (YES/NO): NO